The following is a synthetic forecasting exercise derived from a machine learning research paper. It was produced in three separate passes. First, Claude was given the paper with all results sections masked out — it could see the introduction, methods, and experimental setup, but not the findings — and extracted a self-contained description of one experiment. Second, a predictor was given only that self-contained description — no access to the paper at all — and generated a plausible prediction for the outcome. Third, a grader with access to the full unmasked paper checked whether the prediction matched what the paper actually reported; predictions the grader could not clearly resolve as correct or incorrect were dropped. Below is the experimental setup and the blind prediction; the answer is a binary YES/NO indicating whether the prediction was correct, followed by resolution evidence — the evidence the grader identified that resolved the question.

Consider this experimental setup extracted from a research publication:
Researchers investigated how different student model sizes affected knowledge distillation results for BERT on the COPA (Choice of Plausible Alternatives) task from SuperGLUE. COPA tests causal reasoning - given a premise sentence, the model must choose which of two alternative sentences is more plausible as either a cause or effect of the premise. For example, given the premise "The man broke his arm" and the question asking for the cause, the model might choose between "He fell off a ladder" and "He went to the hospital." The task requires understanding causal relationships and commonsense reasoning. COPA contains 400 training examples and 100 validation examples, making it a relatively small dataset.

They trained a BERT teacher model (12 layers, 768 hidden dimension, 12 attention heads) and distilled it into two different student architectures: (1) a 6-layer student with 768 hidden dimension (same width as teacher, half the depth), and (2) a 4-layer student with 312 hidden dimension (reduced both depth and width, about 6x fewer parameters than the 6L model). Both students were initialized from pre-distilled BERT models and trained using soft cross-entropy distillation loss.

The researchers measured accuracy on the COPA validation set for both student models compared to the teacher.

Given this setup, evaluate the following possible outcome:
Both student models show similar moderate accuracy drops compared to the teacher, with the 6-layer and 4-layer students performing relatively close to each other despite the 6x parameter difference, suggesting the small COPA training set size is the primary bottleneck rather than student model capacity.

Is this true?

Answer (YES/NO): NO